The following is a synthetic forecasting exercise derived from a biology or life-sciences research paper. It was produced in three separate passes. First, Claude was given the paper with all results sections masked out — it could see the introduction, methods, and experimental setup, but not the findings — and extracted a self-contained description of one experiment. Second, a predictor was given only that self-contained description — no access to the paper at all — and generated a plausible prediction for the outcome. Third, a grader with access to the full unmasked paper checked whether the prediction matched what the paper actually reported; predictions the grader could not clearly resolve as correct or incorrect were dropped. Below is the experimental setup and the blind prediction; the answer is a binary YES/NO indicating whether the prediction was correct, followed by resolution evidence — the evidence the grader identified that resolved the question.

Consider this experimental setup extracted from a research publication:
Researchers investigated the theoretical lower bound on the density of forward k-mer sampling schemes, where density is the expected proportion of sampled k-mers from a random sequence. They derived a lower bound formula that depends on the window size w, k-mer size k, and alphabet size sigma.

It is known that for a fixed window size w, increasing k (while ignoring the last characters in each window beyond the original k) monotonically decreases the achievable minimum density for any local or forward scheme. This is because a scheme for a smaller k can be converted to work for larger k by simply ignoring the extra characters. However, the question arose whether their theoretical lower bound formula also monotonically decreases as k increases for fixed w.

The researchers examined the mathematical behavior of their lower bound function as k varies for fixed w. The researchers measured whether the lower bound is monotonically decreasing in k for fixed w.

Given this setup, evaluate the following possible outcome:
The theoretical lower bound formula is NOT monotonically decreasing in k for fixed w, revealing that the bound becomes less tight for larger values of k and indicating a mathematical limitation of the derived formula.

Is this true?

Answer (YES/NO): YES